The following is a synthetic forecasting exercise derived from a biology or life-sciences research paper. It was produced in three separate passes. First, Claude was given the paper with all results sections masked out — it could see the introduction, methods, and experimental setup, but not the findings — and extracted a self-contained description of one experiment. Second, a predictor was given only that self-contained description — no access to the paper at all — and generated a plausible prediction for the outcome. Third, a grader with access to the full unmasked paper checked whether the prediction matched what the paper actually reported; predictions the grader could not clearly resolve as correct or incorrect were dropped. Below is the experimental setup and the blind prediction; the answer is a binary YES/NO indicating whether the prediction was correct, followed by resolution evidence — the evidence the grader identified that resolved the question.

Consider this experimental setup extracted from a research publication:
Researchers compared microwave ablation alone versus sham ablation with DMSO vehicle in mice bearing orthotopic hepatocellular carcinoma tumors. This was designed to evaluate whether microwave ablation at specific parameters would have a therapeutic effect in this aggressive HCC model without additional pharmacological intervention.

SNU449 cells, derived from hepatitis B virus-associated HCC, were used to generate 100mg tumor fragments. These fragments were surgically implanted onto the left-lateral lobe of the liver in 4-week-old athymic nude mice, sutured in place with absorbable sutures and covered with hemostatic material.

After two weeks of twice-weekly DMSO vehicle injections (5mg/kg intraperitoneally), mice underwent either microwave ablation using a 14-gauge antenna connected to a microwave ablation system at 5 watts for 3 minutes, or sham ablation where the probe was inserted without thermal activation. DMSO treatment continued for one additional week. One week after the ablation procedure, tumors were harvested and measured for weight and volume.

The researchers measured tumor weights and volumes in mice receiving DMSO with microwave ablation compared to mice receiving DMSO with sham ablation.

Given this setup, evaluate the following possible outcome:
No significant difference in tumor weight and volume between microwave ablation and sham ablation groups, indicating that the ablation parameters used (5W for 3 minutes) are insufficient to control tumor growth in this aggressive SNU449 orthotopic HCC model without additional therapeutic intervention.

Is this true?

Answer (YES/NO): YES